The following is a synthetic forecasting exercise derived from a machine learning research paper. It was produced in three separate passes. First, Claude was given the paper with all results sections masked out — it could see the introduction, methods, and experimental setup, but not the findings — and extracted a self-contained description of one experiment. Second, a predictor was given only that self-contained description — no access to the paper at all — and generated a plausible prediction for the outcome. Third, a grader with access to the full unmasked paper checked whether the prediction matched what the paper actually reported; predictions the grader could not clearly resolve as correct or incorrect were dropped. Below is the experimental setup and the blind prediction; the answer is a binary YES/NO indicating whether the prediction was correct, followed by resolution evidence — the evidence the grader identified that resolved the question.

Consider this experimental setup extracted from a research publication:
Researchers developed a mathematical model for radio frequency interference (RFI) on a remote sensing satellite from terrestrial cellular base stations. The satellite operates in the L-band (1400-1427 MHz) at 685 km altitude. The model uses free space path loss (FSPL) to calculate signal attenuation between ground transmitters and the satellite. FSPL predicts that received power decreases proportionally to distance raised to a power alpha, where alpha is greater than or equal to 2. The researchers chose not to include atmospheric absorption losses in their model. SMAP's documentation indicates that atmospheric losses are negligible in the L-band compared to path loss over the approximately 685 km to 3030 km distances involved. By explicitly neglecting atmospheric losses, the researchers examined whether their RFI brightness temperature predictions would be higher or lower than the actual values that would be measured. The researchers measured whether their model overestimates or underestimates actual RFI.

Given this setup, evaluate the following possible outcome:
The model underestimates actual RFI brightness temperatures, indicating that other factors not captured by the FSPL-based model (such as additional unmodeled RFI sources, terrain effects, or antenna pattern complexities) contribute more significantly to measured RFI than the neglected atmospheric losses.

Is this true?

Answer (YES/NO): NO